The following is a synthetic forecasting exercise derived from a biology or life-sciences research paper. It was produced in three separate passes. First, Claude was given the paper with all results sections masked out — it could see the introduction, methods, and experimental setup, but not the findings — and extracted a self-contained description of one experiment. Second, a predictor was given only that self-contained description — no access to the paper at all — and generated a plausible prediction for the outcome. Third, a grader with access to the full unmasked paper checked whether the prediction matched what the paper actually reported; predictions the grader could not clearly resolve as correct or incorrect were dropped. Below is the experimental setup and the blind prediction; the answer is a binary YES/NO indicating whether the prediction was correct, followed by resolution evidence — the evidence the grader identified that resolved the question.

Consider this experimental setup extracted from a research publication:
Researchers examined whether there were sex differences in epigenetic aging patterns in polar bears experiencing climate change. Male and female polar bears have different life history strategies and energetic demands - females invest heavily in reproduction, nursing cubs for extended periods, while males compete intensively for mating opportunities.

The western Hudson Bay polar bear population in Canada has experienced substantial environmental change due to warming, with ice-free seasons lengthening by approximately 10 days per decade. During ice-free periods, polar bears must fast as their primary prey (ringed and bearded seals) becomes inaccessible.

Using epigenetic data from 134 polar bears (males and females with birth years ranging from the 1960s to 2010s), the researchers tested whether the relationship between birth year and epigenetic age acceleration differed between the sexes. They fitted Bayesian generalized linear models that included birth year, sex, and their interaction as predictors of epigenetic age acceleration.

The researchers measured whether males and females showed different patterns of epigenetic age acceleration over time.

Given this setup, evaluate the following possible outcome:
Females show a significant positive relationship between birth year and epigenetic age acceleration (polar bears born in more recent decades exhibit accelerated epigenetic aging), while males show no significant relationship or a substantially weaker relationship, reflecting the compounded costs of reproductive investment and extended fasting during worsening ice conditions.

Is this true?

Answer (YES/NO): NO